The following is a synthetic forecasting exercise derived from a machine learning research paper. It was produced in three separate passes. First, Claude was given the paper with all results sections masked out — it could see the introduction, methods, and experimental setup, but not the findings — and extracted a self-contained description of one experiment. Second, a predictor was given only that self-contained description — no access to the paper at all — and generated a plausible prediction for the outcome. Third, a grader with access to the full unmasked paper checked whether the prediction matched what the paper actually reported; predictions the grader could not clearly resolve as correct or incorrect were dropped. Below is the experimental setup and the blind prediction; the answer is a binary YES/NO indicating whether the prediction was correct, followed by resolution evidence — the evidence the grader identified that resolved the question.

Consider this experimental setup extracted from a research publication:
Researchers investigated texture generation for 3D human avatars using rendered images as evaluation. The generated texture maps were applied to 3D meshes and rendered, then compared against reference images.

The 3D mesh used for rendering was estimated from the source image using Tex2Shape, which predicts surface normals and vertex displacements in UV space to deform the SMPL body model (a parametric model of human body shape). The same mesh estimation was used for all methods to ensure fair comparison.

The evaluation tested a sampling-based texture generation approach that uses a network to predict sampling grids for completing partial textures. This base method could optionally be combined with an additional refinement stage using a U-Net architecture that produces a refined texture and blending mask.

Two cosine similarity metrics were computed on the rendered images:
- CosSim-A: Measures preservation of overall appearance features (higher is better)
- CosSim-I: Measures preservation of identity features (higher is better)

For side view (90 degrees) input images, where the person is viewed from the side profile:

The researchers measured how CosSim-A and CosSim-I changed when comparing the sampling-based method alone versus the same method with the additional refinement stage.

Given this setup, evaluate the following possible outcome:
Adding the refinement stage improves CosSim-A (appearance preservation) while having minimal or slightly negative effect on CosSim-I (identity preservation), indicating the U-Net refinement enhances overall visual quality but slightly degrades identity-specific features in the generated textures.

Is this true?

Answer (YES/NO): YES